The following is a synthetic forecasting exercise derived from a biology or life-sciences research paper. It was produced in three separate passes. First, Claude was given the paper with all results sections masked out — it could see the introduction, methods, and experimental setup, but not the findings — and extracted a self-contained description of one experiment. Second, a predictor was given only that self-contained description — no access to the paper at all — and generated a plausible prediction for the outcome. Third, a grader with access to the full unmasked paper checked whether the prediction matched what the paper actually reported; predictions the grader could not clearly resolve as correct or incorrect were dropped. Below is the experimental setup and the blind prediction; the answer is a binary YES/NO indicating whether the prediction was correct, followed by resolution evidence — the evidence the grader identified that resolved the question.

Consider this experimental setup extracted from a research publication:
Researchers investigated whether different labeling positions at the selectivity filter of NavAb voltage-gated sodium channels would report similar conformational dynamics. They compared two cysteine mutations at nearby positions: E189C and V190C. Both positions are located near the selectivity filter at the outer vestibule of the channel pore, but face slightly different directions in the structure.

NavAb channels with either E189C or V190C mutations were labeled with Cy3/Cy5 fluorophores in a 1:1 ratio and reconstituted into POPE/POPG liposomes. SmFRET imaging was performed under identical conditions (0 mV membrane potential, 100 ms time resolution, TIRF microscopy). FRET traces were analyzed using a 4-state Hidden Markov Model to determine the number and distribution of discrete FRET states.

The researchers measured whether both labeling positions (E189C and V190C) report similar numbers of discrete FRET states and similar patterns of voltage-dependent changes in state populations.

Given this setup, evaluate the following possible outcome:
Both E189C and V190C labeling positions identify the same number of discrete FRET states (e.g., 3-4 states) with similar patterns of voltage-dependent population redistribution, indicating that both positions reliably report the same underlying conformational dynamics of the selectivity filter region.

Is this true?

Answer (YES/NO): YES